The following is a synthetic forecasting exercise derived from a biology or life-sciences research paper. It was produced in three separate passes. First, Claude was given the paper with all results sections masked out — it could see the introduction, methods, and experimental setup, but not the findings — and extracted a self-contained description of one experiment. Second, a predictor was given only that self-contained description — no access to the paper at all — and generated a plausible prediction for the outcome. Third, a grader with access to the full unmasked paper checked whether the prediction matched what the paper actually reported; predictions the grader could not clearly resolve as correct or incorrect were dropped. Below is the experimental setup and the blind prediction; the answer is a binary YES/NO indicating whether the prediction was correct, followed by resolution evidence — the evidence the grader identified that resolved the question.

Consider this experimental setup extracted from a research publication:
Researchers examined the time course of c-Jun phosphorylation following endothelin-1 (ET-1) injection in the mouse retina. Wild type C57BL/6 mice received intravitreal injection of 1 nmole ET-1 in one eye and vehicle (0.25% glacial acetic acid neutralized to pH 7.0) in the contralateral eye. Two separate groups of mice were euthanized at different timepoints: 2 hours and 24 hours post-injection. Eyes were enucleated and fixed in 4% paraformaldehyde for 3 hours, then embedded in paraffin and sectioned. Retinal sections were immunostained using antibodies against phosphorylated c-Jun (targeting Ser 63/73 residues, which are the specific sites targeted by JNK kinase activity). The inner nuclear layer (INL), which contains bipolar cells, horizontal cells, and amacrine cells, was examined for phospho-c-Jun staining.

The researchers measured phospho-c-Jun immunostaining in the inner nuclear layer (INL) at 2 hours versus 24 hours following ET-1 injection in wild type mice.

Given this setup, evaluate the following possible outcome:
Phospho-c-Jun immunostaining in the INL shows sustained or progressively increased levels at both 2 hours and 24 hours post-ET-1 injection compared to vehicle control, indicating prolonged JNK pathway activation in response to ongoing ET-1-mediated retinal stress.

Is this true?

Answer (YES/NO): YES